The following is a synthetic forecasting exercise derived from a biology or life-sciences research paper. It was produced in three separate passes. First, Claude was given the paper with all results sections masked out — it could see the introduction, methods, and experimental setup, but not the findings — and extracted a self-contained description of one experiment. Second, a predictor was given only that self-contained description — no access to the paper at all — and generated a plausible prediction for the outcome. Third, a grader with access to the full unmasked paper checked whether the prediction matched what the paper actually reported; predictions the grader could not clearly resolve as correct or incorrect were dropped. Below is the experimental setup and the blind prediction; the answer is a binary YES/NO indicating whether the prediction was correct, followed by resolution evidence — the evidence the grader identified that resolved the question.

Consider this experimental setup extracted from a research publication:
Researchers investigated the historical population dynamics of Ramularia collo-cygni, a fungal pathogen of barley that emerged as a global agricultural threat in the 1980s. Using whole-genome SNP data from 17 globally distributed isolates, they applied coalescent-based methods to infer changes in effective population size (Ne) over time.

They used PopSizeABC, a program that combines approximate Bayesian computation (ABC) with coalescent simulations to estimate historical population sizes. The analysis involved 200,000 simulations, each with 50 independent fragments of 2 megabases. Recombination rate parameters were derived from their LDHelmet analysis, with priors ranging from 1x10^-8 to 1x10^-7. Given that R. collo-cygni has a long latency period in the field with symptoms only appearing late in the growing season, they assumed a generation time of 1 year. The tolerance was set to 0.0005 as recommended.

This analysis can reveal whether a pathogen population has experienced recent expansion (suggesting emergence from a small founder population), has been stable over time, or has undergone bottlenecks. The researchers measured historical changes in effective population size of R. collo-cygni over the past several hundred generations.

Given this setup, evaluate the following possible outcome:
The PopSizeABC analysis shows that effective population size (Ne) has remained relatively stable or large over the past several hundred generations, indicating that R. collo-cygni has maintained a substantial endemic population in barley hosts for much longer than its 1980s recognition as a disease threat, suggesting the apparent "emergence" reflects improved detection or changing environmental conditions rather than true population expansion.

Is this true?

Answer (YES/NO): NO